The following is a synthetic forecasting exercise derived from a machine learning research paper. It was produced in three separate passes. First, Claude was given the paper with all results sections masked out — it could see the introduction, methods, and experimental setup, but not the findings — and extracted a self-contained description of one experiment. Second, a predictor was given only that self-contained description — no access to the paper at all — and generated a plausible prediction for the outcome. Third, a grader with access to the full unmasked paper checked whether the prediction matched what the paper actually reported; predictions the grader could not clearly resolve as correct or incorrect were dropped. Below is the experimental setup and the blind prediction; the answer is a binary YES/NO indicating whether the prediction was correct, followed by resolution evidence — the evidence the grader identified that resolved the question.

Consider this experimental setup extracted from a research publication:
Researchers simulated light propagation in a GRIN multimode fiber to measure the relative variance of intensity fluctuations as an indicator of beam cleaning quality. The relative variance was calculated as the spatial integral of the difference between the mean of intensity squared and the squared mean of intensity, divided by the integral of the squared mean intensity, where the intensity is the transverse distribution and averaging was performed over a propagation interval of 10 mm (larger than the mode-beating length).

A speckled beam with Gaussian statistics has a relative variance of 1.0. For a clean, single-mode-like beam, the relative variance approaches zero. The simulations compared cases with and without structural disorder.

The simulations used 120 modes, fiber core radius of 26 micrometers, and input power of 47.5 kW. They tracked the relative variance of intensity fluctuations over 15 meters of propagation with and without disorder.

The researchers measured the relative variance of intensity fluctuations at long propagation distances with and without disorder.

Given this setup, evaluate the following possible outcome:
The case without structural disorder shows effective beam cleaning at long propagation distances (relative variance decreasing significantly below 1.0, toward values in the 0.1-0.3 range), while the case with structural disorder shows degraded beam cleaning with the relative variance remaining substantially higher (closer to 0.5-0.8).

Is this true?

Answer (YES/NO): NO